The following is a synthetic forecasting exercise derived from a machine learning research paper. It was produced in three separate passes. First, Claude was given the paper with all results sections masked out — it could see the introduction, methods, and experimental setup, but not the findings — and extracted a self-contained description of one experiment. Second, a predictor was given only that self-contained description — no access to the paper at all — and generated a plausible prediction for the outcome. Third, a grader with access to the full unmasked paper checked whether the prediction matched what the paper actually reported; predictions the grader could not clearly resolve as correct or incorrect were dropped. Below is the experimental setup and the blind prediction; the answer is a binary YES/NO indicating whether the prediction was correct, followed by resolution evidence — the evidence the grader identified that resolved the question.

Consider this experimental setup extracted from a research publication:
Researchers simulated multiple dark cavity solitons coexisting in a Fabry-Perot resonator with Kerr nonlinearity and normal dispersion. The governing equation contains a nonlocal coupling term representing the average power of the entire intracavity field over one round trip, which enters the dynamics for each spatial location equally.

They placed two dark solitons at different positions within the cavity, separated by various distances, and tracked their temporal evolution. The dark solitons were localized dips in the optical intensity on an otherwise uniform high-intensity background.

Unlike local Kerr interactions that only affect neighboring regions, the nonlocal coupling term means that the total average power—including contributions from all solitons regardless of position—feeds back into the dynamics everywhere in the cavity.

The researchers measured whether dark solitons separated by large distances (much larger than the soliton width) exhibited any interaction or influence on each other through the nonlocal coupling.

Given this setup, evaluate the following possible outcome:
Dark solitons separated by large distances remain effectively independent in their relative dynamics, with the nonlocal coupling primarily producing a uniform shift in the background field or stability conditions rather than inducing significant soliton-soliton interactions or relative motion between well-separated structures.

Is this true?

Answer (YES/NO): NO